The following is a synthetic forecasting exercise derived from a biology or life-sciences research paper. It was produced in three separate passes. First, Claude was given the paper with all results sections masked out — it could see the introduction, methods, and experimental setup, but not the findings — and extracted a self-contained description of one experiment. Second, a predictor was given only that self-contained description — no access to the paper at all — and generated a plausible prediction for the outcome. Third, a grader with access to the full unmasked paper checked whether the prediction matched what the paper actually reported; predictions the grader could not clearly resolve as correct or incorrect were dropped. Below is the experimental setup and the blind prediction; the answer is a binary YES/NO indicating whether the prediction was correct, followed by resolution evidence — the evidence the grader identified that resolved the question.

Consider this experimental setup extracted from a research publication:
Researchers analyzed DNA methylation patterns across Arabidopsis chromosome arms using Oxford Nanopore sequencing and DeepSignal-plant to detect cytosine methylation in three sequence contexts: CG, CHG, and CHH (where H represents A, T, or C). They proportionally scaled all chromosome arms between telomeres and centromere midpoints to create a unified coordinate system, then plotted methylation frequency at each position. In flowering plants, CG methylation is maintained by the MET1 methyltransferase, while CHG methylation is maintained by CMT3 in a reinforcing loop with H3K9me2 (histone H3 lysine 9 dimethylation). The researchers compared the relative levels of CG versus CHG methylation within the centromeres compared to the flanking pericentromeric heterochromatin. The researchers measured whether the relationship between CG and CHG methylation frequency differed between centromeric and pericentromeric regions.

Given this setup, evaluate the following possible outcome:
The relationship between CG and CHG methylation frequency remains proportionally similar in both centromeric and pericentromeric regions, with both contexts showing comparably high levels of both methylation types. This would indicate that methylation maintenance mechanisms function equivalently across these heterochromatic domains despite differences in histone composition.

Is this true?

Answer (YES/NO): NO